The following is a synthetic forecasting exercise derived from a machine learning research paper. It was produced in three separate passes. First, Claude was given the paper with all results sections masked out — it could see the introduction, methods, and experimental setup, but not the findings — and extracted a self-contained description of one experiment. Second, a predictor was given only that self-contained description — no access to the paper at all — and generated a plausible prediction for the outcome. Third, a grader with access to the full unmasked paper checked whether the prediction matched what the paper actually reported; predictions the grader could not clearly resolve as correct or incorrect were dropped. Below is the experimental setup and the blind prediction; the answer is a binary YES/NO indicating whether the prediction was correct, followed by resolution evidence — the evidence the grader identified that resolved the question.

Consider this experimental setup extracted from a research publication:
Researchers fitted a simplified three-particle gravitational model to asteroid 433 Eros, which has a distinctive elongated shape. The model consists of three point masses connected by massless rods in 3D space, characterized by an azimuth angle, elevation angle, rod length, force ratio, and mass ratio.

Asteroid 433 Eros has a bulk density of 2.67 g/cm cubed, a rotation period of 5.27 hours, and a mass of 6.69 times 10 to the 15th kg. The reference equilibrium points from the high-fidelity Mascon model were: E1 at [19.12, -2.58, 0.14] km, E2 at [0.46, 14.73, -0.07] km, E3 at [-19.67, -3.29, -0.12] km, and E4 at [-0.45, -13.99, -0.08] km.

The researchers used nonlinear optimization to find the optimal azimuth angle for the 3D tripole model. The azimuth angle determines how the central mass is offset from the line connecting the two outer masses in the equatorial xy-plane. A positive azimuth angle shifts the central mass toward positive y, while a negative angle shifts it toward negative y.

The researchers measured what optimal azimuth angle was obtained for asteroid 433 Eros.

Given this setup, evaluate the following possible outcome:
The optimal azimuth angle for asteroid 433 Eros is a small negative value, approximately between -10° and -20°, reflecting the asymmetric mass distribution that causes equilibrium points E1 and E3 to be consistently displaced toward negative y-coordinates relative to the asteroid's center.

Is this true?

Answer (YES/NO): YES